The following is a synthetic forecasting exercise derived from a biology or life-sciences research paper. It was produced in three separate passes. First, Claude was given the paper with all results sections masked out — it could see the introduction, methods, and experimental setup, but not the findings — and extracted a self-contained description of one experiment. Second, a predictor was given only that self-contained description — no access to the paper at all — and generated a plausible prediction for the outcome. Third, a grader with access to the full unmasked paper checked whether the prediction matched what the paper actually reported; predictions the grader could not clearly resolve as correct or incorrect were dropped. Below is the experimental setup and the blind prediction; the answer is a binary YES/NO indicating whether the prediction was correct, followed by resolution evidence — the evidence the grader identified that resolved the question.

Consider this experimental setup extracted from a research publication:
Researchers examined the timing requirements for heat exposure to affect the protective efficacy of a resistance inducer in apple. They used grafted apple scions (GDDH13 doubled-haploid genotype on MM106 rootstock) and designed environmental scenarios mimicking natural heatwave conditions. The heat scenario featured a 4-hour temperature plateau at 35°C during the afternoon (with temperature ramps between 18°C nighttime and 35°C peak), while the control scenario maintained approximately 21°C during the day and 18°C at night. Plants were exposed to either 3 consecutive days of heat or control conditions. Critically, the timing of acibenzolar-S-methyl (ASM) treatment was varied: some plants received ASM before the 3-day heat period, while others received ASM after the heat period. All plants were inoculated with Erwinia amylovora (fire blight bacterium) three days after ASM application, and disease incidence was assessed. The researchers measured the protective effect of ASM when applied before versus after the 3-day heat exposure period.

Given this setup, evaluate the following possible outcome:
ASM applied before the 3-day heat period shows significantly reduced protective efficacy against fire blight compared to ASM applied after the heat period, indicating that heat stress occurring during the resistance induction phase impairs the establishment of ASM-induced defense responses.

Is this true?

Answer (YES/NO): YES